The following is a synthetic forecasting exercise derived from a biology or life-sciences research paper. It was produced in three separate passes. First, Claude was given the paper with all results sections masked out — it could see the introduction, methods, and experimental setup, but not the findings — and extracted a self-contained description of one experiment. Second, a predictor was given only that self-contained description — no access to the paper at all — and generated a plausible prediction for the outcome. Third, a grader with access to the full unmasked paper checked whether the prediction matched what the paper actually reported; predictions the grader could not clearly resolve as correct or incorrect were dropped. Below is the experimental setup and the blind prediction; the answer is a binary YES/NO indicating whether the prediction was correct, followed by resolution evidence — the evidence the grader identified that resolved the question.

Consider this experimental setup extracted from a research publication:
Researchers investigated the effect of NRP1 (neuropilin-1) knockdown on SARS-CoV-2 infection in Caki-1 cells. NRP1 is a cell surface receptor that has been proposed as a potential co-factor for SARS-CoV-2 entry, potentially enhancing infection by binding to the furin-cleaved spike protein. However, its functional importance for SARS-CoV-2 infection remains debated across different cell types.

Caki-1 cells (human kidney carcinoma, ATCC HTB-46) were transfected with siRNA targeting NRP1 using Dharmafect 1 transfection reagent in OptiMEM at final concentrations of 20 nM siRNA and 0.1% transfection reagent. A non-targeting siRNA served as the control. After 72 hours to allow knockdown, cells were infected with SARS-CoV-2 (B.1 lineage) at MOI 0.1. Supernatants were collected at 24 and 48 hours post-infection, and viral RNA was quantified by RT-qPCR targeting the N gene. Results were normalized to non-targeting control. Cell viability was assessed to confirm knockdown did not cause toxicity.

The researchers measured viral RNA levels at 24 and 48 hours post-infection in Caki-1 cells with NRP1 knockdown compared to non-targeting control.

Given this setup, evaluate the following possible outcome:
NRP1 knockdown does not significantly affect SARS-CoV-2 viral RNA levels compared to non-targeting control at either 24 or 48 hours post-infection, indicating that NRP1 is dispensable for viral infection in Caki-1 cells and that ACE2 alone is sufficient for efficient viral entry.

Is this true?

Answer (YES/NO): NO